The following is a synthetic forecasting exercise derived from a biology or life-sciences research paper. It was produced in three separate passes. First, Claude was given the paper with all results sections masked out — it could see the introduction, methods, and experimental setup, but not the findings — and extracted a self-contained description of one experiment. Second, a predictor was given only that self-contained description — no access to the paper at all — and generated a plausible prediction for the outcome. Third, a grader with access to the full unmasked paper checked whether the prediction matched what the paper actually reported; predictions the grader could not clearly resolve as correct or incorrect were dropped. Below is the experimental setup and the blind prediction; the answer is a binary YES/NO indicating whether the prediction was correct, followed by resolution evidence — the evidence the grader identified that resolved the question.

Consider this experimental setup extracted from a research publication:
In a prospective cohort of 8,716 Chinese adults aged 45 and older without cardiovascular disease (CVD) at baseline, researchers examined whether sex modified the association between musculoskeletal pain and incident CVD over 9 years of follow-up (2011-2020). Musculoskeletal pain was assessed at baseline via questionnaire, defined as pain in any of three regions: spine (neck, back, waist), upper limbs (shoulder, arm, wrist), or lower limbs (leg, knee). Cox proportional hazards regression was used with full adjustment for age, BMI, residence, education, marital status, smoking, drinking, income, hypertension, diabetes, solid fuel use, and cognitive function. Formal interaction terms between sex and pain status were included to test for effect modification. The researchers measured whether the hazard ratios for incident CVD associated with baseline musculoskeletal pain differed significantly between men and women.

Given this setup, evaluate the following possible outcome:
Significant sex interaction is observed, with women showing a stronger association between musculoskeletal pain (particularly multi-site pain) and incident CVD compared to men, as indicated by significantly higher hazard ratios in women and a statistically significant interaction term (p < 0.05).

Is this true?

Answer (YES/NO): NO